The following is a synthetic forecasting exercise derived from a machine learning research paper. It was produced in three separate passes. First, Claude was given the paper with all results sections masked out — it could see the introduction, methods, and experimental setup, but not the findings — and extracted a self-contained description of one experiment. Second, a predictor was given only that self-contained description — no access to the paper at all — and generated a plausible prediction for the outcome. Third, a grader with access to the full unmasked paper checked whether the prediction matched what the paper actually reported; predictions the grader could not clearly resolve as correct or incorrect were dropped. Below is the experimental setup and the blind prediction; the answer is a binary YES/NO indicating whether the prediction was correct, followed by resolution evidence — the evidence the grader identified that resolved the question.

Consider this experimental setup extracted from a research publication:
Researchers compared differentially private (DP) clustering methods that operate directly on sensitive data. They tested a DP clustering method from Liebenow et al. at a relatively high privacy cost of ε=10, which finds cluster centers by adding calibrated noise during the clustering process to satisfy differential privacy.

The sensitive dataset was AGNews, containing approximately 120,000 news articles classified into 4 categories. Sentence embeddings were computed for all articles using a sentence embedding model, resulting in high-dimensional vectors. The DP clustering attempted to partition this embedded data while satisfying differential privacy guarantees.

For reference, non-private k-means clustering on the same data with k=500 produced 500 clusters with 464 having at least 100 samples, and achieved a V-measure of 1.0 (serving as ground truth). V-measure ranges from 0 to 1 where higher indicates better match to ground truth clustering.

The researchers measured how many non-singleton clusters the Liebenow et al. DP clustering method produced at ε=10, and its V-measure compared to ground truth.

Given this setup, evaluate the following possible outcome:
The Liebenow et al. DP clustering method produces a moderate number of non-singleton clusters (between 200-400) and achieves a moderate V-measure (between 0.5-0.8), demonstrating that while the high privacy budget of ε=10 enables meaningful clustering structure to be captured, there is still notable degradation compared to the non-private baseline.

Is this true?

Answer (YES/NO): NO